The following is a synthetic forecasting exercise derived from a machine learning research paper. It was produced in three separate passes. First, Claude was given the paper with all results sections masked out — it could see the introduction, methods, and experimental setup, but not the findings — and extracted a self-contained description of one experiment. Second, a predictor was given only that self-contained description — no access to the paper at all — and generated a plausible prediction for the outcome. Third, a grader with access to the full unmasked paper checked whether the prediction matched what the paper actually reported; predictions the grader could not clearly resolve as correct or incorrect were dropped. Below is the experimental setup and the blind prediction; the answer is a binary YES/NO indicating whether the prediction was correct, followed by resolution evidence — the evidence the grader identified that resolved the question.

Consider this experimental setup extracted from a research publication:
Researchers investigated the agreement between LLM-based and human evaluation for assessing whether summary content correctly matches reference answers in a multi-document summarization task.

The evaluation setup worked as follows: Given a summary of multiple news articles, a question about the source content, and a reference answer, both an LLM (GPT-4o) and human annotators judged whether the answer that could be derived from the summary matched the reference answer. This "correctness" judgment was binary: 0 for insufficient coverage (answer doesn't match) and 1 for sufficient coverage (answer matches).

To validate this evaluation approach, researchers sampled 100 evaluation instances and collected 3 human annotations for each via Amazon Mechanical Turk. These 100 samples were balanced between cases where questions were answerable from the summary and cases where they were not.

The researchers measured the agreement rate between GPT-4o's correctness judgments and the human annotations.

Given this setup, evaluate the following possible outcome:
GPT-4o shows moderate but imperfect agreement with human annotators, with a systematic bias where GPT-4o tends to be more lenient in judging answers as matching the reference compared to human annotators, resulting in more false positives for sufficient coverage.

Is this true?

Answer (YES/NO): NO